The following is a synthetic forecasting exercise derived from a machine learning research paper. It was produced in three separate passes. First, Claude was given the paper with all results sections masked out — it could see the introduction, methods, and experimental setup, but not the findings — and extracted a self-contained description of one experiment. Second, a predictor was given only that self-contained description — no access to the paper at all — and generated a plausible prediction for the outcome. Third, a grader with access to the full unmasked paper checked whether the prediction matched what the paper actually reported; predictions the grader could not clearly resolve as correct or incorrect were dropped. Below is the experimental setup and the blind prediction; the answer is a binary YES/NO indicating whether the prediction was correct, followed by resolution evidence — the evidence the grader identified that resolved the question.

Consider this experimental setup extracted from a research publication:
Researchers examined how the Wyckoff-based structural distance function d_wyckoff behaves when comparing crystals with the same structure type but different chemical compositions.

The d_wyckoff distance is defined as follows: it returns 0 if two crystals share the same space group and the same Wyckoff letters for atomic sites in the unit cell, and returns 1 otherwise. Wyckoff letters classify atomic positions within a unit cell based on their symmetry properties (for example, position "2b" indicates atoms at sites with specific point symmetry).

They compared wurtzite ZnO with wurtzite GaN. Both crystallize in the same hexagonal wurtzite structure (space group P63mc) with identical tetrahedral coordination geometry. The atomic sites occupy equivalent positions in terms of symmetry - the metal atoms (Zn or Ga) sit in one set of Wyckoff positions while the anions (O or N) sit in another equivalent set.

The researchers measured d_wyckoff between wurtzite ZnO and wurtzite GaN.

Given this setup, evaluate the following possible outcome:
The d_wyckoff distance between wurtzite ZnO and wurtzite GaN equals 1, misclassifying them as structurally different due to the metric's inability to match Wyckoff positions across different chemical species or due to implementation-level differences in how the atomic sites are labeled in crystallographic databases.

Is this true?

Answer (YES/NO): NO